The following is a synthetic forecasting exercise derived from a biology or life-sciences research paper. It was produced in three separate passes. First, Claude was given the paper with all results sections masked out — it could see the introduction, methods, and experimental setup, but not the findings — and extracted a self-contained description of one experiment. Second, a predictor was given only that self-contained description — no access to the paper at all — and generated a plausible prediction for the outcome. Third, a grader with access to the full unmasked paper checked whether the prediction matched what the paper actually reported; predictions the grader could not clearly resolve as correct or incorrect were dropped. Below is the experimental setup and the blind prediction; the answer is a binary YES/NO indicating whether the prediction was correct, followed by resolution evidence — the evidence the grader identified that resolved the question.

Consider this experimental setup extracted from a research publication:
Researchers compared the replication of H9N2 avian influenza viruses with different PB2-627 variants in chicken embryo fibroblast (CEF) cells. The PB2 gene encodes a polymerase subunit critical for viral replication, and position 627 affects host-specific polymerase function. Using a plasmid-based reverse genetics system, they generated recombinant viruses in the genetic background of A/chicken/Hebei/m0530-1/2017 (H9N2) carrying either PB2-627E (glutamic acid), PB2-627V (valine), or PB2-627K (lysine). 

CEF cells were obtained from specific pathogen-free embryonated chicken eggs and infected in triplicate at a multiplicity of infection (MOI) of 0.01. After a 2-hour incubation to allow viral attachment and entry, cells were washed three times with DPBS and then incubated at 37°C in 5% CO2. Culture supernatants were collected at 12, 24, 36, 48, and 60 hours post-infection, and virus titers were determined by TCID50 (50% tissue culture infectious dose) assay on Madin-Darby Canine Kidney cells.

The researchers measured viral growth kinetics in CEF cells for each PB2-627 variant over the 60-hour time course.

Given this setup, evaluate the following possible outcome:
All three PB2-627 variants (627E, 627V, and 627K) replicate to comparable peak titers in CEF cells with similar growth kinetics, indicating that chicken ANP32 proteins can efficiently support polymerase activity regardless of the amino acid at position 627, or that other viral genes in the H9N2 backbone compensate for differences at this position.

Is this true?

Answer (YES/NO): YES